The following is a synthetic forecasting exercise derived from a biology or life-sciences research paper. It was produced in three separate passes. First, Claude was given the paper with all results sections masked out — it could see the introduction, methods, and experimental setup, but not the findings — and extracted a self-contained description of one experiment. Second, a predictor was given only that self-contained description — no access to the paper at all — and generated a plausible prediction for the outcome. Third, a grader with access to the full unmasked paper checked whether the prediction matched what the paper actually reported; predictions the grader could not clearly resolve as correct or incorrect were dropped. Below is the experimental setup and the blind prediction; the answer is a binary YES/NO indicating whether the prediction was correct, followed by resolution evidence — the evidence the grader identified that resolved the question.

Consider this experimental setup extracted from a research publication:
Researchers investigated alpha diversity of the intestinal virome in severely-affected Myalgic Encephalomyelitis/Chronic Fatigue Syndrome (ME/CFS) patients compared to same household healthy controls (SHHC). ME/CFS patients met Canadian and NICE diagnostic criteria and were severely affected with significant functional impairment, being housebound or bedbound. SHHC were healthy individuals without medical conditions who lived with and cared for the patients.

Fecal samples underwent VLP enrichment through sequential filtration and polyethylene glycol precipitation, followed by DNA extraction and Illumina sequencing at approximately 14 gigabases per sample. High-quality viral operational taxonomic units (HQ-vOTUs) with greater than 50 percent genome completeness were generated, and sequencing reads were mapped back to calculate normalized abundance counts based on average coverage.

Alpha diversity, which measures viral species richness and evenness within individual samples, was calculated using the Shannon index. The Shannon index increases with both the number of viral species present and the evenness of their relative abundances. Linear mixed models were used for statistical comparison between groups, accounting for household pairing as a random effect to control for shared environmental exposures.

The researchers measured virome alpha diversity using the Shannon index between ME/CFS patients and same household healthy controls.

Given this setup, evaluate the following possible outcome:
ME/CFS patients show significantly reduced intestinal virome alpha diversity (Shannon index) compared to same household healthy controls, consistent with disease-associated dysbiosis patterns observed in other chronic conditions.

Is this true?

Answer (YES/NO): NO